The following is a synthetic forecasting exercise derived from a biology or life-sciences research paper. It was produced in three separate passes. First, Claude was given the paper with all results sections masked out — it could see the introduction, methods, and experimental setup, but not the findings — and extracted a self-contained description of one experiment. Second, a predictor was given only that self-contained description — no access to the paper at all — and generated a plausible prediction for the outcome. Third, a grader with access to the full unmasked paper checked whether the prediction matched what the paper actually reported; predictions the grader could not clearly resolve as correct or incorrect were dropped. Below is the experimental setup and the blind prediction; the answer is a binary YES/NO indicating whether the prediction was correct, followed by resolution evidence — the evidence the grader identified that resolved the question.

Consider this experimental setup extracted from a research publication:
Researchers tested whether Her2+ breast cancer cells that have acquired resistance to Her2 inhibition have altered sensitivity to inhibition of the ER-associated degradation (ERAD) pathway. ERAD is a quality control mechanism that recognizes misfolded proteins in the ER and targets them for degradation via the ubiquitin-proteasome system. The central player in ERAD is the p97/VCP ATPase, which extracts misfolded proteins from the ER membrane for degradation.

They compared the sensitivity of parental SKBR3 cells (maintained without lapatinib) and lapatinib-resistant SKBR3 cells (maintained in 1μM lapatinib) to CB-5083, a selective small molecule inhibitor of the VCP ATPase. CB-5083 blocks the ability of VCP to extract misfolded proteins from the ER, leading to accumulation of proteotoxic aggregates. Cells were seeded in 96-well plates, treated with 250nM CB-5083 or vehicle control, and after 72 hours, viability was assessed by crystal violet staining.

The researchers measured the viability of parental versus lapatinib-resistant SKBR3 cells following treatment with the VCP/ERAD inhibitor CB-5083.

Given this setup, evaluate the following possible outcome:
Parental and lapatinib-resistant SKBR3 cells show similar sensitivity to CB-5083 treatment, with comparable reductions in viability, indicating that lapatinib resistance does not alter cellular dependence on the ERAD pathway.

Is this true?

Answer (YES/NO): NO